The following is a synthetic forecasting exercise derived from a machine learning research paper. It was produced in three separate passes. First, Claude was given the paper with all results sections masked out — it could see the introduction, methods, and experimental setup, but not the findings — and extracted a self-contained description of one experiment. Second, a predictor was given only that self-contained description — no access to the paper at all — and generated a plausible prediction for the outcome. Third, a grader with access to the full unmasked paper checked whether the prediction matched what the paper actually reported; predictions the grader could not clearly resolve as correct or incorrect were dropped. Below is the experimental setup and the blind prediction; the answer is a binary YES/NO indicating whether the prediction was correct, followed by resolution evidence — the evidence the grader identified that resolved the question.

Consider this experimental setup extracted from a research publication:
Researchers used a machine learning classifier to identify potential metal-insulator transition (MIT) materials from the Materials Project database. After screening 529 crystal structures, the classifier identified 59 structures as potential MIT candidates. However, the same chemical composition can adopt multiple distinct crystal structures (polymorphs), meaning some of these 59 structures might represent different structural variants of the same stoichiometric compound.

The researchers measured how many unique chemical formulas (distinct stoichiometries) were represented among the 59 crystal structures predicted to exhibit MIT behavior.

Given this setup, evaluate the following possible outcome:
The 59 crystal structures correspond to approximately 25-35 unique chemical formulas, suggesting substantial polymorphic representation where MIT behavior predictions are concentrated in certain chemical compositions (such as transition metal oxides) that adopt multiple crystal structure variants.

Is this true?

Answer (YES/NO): NO